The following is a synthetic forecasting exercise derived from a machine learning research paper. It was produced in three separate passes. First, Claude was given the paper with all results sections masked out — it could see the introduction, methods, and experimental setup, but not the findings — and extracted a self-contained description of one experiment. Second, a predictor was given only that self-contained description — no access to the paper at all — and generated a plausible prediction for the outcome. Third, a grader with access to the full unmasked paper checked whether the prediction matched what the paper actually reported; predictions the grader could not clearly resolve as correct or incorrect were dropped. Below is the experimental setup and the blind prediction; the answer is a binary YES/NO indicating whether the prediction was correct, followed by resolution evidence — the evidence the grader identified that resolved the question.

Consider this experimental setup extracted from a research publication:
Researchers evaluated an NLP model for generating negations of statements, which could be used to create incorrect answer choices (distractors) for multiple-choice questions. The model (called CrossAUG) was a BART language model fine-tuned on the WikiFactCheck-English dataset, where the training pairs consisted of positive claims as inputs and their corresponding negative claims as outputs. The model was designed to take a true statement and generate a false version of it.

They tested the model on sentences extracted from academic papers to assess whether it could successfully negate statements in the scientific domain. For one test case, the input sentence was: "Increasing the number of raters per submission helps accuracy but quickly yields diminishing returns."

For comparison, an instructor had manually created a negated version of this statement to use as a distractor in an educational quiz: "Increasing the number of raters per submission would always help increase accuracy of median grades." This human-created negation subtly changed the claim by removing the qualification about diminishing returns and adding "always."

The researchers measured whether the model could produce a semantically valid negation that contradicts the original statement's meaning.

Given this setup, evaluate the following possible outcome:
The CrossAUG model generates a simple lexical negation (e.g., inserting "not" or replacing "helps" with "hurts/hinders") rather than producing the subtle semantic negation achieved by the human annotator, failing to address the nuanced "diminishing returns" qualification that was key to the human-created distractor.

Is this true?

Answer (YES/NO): YES